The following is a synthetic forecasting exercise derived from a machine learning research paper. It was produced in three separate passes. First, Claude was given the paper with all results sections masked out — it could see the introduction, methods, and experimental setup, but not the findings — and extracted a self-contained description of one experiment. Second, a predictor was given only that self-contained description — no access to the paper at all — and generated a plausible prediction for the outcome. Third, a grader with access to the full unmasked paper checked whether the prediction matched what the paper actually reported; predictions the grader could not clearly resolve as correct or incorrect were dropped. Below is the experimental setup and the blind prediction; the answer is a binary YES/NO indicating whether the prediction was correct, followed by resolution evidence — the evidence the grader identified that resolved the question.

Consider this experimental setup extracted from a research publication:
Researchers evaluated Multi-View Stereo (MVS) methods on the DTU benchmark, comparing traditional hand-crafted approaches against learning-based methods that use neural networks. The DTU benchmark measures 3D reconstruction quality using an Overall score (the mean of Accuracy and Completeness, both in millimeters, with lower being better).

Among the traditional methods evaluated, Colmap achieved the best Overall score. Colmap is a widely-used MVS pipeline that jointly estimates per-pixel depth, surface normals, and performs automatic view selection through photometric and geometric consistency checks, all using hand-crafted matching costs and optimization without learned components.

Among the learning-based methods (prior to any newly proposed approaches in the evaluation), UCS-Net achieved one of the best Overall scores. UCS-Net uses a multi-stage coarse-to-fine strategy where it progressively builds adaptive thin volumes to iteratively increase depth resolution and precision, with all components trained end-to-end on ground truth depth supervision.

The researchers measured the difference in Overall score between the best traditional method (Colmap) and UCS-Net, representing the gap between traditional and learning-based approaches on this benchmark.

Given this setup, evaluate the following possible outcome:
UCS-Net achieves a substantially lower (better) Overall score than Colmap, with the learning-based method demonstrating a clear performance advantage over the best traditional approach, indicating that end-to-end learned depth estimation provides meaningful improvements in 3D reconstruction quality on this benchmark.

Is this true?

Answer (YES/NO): YES